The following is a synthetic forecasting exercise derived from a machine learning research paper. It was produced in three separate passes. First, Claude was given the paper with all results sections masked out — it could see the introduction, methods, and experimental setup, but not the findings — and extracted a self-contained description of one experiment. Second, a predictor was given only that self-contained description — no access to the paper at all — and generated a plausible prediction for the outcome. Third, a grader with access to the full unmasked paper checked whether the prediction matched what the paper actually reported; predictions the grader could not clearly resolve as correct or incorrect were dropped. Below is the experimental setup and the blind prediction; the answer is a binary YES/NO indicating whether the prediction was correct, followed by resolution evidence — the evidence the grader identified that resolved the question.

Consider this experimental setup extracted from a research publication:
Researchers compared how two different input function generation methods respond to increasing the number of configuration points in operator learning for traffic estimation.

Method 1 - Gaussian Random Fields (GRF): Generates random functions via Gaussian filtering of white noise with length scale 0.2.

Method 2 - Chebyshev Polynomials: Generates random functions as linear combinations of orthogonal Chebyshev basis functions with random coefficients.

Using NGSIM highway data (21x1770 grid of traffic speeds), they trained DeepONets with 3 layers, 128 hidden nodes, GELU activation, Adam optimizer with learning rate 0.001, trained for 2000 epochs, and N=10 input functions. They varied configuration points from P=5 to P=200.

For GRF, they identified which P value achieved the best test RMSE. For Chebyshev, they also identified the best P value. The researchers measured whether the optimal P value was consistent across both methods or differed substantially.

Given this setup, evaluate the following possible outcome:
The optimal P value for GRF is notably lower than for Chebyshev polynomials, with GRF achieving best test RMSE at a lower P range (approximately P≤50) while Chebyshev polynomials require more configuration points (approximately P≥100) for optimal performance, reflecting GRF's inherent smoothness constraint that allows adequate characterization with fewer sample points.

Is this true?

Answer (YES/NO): NO